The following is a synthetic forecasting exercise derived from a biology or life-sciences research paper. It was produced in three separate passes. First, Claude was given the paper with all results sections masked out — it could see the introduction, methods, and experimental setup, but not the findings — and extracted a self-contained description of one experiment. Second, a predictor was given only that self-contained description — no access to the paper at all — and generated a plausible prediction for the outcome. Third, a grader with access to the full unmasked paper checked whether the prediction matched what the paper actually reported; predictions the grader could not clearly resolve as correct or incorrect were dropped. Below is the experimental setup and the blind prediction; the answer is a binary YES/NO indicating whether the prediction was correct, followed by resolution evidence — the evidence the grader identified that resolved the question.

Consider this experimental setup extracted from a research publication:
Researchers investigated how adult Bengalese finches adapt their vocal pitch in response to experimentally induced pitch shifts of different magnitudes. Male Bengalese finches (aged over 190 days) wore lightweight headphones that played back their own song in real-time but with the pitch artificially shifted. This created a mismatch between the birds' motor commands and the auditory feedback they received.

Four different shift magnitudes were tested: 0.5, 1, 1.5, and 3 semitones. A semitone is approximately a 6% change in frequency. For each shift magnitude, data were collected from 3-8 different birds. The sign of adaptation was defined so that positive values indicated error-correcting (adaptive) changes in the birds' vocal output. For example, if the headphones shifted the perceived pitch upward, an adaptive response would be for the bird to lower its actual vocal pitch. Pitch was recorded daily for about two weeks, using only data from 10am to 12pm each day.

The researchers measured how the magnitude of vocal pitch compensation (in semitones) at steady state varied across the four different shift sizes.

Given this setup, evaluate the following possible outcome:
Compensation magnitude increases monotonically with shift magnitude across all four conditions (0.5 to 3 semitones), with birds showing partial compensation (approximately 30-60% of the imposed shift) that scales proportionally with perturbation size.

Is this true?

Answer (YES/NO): NO